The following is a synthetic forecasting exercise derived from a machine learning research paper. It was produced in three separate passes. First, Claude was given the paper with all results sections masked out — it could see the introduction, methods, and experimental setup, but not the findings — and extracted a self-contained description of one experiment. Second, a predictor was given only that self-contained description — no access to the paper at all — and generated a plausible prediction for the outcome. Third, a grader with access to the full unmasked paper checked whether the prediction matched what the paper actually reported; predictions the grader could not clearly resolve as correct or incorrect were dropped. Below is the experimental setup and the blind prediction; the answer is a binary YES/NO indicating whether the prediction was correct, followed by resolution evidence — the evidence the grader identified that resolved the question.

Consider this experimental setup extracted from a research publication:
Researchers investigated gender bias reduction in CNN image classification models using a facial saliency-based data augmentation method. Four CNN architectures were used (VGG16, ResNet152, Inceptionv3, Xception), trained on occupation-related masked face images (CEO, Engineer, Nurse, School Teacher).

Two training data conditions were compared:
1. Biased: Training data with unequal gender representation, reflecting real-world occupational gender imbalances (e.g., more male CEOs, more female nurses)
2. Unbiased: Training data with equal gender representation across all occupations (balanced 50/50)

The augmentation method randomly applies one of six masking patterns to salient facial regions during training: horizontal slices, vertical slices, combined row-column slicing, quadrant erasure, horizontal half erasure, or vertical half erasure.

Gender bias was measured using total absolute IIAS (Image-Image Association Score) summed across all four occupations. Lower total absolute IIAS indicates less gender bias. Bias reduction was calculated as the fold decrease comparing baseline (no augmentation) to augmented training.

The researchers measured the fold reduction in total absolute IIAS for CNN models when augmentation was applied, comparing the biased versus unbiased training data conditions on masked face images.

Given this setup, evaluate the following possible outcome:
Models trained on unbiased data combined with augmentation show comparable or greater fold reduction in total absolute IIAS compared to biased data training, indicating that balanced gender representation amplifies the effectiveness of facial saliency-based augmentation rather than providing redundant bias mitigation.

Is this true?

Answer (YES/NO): YES